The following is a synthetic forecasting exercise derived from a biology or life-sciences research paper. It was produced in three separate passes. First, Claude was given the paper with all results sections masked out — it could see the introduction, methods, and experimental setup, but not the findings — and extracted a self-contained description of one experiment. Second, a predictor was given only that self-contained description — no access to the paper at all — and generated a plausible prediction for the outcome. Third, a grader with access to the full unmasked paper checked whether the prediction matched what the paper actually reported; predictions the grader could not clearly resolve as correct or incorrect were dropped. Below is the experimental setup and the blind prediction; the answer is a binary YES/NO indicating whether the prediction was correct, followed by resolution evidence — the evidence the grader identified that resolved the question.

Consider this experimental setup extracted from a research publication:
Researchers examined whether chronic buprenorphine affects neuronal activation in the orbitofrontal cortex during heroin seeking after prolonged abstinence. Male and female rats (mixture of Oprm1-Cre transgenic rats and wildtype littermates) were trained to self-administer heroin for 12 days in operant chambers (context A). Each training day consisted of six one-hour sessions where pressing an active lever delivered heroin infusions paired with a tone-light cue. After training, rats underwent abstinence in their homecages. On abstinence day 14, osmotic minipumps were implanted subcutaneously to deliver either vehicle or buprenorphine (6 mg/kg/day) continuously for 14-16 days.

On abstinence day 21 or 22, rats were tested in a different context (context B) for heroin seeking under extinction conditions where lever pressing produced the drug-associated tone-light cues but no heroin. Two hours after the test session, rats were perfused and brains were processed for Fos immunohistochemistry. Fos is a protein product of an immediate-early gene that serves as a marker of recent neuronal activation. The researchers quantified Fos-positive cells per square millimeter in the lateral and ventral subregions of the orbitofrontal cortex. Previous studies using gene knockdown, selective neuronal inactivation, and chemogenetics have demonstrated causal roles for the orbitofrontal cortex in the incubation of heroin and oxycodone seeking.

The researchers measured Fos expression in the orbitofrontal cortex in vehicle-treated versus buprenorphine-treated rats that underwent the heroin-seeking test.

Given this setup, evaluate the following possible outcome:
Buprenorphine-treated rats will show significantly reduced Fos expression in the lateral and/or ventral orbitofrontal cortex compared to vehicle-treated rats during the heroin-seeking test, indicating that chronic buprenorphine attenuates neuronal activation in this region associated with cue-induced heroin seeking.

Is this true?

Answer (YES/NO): NO